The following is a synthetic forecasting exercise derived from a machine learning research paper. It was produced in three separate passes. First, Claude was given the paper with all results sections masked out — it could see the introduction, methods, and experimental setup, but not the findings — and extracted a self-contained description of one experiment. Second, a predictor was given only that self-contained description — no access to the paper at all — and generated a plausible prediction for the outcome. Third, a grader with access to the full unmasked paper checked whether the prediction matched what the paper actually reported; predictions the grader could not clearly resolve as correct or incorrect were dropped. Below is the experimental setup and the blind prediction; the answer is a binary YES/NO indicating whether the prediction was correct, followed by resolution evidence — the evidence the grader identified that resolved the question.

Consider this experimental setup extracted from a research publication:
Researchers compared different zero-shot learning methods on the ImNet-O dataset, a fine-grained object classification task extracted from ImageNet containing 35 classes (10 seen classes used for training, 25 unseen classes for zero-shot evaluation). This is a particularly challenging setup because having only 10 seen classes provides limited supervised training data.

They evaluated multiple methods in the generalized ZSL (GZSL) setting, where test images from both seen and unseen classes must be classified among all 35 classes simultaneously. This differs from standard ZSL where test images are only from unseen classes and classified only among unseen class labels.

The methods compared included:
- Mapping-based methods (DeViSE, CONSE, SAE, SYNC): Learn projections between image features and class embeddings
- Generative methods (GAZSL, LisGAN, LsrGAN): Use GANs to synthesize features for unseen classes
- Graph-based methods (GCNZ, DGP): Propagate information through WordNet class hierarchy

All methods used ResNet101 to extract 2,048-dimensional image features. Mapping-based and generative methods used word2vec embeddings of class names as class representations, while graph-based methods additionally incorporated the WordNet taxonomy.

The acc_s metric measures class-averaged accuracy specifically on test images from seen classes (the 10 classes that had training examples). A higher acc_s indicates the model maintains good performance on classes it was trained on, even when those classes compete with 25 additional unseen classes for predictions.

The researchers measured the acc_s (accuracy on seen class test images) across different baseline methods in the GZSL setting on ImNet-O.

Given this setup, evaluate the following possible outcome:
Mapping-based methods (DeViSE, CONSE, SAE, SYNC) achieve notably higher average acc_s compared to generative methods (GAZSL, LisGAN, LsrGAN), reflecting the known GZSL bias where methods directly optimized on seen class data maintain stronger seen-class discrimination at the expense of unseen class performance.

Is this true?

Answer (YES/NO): YES